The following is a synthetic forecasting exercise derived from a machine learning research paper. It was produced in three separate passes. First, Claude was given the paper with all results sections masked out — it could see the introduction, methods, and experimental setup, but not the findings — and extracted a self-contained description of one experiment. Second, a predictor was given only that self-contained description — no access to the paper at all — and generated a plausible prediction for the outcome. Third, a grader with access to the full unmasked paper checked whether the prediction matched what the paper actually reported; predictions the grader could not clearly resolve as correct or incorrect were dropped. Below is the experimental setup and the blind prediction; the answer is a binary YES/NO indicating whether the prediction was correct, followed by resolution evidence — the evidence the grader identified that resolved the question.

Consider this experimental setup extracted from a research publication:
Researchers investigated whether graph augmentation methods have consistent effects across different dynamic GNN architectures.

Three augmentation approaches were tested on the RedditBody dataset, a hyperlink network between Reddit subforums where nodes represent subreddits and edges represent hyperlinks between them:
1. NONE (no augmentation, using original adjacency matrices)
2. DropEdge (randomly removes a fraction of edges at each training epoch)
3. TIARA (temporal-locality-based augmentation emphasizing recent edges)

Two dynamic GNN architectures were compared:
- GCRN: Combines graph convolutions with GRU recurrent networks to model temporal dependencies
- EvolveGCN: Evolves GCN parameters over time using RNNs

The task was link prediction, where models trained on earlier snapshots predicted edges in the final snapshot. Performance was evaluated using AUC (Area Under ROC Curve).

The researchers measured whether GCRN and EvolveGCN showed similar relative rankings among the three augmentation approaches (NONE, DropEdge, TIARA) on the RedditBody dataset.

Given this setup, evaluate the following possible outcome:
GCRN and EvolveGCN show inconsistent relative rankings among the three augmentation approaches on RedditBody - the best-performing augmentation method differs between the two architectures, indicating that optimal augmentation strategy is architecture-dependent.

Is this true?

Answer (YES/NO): NO